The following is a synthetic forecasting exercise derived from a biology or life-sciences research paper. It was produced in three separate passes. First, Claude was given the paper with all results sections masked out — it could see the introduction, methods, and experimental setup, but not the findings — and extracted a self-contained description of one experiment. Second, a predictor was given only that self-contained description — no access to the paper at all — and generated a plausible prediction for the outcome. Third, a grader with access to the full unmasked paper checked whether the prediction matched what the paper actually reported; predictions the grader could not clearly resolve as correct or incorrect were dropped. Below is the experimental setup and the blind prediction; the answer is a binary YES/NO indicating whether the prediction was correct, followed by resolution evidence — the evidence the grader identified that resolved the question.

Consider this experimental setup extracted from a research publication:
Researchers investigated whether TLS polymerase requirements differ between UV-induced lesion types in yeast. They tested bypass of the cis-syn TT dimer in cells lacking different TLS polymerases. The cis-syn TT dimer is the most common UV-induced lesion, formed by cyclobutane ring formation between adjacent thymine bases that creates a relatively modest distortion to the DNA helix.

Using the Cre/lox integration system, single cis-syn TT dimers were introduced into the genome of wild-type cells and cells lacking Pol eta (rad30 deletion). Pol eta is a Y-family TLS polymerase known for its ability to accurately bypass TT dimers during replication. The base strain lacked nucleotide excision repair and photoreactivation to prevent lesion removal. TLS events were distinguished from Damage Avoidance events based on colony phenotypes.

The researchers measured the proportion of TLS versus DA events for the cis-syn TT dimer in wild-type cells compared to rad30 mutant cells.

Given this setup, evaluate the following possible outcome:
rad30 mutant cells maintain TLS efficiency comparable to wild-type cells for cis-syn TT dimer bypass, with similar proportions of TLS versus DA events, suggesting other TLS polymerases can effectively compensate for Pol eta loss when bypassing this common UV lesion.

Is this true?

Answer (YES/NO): NO